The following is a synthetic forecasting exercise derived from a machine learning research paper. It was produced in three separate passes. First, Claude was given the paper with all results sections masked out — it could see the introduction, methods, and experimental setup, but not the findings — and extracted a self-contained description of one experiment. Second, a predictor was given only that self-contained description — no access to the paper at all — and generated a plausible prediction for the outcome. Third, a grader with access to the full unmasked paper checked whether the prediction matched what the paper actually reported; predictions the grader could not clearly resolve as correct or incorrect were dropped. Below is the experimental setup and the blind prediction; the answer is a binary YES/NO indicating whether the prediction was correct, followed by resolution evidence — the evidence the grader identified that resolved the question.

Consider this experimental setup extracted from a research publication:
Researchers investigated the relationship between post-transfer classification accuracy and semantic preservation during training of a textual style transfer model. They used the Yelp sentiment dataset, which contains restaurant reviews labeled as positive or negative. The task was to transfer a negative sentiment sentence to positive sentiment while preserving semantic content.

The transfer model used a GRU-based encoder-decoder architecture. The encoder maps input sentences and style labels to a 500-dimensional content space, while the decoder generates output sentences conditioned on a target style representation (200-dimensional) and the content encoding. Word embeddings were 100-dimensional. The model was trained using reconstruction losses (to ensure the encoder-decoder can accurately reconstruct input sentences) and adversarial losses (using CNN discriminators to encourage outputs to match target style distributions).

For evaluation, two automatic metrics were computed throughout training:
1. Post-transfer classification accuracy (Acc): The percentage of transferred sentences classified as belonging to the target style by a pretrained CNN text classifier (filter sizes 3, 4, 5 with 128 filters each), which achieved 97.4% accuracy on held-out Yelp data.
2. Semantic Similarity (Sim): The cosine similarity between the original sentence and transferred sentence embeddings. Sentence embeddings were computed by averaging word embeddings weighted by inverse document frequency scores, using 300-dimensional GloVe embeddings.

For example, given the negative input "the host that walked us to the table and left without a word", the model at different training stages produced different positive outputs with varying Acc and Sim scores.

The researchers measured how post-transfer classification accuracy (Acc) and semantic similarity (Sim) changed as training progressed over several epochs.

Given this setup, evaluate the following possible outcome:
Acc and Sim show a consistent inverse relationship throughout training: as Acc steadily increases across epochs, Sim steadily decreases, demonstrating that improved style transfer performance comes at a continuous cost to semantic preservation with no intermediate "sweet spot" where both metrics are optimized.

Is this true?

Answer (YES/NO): NO